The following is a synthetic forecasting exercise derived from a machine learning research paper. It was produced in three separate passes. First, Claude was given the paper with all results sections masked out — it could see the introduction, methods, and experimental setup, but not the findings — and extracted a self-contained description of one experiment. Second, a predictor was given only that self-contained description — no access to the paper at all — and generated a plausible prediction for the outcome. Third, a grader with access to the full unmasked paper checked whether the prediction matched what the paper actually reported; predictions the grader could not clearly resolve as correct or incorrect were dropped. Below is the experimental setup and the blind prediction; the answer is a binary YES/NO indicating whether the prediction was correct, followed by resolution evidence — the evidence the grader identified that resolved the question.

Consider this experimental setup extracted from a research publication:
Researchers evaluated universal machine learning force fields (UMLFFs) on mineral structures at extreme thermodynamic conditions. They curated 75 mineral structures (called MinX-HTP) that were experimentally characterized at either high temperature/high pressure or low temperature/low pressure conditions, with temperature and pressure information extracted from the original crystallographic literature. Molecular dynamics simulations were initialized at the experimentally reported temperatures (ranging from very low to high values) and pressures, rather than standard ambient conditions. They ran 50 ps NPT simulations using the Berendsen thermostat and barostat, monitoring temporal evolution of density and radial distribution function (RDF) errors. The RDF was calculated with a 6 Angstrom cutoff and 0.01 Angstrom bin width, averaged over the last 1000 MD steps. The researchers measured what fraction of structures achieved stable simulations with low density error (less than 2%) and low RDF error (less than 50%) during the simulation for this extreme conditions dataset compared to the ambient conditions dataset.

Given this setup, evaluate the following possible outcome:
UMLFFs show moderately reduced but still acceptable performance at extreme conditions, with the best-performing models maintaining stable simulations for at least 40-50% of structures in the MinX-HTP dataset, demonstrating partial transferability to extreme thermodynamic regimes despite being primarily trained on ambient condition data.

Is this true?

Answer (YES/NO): NO